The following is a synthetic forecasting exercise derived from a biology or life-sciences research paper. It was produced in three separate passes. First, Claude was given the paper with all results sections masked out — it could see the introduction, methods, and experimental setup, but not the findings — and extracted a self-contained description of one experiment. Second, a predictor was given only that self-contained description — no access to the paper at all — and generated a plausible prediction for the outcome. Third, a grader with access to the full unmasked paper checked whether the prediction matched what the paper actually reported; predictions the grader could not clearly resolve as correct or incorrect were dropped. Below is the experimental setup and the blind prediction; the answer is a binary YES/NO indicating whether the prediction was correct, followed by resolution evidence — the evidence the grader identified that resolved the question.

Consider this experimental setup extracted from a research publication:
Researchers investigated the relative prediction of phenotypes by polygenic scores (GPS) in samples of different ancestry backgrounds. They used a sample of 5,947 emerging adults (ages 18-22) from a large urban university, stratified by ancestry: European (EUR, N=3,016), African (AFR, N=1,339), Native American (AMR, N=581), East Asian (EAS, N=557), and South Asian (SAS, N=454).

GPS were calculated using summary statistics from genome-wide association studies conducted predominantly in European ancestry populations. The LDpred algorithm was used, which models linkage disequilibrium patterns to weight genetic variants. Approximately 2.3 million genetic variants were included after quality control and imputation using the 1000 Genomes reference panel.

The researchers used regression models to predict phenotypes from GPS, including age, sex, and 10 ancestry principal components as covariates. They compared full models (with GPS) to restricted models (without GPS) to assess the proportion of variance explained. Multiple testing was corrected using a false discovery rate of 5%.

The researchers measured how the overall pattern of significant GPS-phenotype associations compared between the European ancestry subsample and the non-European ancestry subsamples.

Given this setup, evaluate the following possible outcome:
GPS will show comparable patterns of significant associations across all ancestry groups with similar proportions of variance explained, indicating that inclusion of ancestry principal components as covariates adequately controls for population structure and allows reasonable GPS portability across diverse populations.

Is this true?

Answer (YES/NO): NO